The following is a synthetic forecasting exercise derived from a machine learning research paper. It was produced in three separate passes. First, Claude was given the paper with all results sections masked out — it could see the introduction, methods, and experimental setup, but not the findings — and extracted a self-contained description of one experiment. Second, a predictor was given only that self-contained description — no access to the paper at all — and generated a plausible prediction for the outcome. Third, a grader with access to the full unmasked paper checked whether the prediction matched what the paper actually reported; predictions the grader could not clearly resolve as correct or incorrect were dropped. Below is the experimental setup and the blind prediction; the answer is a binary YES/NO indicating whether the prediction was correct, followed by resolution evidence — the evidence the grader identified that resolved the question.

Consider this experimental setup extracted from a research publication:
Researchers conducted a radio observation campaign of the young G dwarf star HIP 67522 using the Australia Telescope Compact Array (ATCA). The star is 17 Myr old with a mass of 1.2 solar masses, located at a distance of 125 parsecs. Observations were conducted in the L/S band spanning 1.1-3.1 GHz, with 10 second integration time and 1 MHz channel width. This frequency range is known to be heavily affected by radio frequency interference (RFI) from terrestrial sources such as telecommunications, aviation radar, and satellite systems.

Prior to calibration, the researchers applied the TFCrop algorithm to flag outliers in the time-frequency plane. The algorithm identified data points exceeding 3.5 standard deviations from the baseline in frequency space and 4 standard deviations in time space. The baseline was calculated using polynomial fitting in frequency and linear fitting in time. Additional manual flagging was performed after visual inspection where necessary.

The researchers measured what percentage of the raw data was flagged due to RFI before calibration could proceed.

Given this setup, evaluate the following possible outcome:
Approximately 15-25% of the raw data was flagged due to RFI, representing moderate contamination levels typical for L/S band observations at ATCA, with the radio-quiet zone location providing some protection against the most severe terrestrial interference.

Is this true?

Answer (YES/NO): NO